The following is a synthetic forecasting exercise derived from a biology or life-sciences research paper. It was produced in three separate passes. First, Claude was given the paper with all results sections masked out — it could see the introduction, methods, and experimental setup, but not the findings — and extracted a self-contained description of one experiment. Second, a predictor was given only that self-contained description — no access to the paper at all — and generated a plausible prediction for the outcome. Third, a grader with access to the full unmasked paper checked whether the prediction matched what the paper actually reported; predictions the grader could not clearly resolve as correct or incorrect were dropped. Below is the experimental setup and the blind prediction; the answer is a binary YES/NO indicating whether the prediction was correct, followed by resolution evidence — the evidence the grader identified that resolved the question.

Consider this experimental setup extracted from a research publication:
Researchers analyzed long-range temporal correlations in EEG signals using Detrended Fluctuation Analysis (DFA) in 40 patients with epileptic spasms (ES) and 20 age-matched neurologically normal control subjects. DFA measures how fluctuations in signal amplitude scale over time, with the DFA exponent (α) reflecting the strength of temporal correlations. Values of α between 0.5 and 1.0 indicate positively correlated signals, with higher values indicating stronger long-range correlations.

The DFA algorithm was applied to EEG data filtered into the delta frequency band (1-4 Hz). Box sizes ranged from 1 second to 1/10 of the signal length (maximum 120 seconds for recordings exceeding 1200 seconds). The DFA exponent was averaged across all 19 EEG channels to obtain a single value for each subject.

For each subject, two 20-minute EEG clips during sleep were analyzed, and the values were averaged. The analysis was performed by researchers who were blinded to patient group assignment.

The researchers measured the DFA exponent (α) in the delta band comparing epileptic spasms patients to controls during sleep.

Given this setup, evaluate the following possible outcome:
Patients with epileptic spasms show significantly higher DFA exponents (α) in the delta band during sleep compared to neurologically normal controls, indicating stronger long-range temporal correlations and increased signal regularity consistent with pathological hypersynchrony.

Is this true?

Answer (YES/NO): YES